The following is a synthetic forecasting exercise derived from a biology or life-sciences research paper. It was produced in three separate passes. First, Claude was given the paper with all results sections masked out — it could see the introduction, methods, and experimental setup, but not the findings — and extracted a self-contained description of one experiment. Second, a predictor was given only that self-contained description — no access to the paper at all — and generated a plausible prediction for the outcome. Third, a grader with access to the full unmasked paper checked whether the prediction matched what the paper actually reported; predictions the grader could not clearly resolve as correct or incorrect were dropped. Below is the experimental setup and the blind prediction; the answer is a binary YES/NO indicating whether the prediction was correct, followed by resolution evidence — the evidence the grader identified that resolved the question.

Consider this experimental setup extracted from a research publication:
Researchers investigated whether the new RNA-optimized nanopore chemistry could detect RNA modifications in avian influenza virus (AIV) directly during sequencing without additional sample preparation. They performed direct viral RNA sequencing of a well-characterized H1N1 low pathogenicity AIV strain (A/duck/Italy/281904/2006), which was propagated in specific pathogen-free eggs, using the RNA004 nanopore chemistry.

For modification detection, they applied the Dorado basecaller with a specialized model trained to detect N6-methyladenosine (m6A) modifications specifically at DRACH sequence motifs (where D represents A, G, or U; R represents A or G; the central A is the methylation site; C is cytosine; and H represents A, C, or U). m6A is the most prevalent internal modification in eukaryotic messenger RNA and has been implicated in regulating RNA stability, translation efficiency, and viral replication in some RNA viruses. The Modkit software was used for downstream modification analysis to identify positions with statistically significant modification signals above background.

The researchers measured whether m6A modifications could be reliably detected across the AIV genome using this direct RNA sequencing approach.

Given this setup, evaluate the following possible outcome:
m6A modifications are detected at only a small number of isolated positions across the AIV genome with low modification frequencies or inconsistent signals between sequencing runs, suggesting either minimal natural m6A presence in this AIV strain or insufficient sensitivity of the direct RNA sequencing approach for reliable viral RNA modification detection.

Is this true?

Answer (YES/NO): NO